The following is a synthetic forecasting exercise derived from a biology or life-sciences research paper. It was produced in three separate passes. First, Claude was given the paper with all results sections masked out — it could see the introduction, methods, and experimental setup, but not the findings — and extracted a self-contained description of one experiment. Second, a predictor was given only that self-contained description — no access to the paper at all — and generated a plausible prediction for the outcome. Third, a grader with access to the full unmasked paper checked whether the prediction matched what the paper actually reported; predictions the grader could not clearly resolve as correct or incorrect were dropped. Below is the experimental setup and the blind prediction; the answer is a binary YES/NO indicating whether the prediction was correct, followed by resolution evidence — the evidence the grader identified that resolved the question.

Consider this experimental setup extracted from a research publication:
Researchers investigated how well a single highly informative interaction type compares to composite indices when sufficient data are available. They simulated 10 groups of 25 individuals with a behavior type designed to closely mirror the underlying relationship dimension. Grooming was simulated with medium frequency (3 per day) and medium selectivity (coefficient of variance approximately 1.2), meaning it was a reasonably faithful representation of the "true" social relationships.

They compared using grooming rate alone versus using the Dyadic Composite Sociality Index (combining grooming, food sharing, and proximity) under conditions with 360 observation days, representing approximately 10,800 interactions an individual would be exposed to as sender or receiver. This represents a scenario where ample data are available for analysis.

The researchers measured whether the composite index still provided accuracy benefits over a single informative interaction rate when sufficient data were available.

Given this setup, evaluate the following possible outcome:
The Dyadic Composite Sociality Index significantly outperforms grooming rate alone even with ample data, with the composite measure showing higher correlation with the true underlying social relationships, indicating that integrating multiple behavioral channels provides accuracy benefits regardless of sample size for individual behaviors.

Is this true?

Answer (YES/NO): NO